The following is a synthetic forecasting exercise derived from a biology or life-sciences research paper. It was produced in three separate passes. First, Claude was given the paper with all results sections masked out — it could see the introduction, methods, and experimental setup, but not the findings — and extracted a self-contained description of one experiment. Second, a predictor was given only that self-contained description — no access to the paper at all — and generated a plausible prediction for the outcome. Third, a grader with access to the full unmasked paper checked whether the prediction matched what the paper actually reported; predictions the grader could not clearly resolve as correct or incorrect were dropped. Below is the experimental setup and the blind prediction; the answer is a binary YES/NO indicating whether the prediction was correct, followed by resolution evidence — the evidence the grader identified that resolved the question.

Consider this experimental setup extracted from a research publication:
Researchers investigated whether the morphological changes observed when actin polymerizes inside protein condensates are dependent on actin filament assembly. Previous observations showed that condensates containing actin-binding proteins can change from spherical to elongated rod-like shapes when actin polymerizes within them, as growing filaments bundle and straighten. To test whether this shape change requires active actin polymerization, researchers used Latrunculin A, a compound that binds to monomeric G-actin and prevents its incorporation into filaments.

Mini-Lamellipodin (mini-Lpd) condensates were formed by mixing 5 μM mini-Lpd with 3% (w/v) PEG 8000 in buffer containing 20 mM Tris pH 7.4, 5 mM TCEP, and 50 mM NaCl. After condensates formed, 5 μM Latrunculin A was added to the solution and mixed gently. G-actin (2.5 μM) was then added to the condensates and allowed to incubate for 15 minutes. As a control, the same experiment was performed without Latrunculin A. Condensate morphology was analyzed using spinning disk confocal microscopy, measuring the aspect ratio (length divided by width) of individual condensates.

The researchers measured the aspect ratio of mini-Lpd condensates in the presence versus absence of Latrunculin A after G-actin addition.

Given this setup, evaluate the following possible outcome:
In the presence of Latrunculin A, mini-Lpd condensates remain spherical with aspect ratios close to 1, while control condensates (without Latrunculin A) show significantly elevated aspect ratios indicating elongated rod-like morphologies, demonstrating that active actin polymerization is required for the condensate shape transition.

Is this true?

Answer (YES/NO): YES